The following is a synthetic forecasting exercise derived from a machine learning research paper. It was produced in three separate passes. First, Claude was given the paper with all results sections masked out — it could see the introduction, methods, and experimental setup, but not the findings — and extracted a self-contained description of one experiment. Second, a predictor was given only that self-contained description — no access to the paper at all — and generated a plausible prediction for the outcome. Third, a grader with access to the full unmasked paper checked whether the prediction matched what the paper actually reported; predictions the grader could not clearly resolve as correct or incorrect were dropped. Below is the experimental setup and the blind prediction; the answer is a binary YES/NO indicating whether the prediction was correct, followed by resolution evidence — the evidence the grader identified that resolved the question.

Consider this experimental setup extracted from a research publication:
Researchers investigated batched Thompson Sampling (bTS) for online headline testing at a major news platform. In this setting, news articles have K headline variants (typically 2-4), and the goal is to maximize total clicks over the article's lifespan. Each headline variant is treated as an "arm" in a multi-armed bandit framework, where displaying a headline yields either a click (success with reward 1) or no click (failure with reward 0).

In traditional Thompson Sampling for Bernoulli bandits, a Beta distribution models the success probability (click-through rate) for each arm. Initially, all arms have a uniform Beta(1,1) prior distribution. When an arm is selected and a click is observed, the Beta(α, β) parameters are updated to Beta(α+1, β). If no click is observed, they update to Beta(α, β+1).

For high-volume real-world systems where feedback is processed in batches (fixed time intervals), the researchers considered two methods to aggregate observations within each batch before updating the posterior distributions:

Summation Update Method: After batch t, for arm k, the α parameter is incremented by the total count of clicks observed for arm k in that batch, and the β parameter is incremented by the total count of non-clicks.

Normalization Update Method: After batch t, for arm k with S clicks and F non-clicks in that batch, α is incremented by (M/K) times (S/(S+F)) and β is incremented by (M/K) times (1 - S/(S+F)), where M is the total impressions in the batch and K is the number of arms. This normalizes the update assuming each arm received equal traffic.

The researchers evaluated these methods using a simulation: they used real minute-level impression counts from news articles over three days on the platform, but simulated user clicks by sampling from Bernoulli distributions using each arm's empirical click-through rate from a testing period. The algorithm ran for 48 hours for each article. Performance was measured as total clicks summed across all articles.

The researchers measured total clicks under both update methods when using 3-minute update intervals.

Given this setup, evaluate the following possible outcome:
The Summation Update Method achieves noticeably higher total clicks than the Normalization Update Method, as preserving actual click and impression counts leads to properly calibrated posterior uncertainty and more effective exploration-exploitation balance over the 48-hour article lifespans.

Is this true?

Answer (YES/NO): YES